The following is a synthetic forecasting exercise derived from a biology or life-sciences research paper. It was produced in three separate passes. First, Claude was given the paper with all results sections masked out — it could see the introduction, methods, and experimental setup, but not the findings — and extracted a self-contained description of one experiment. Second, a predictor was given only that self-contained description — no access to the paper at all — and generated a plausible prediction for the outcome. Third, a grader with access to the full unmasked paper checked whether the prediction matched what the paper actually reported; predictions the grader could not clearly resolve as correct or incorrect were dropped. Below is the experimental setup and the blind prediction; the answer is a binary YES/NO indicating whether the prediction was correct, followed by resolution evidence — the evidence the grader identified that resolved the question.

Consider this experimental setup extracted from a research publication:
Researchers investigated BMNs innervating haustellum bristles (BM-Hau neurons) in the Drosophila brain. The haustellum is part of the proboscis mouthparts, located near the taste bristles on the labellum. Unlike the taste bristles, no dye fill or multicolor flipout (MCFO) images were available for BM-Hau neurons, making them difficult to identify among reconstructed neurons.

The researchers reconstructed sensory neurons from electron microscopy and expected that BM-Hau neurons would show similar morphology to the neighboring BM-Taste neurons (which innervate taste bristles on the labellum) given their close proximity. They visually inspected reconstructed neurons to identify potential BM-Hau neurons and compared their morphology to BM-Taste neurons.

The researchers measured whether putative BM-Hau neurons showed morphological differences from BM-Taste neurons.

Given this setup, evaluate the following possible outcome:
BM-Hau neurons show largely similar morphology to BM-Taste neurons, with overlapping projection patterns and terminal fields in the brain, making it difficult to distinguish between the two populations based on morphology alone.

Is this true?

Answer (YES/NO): NO